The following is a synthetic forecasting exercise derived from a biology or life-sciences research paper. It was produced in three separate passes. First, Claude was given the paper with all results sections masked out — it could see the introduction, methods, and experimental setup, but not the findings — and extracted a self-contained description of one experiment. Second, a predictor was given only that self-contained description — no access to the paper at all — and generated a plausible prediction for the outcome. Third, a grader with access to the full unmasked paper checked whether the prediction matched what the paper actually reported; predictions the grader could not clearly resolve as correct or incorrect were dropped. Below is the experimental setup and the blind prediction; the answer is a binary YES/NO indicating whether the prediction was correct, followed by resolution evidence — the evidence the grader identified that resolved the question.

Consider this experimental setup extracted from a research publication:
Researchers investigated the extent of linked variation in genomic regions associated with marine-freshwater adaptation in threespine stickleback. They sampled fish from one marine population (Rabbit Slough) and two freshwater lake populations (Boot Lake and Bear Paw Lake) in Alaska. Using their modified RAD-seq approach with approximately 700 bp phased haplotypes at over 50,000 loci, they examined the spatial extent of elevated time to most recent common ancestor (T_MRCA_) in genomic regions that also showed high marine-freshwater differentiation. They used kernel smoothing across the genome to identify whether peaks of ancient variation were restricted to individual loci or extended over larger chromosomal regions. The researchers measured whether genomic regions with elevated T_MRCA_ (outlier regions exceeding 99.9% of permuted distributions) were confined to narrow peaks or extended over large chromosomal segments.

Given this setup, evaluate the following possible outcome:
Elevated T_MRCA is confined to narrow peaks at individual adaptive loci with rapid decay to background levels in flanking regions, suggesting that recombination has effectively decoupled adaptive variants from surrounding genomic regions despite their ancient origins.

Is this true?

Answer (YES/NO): NO